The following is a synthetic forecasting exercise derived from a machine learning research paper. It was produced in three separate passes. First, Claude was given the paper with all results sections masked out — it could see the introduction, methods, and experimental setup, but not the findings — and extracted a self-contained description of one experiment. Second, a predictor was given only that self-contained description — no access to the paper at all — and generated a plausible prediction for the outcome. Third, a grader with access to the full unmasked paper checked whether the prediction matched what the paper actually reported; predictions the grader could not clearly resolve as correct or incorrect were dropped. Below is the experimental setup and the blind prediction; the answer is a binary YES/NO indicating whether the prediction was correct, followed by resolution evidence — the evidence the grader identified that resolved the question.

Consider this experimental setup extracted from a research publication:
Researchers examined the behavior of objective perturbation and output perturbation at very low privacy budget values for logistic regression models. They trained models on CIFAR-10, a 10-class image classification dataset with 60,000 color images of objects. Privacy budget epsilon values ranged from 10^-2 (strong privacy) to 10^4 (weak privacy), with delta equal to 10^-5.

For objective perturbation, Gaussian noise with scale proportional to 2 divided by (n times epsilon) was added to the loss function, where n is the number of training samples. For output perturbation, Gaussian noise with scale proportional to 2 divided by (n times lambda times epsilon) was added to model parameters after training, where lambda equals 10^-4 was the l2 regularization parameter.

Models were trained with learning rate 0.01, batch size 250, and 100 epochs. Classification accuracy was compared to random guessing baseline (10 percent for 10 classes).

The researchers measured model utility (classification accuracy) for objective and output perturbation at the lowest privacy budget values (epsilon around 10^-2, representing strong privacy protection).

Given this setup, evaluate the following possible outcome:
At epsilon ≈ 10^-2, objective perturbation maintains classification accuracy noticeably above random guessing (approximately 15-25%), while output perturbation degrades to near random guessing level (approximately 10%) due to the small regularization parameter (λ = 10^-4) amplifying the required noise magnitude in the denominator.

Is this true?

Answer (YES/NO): NO